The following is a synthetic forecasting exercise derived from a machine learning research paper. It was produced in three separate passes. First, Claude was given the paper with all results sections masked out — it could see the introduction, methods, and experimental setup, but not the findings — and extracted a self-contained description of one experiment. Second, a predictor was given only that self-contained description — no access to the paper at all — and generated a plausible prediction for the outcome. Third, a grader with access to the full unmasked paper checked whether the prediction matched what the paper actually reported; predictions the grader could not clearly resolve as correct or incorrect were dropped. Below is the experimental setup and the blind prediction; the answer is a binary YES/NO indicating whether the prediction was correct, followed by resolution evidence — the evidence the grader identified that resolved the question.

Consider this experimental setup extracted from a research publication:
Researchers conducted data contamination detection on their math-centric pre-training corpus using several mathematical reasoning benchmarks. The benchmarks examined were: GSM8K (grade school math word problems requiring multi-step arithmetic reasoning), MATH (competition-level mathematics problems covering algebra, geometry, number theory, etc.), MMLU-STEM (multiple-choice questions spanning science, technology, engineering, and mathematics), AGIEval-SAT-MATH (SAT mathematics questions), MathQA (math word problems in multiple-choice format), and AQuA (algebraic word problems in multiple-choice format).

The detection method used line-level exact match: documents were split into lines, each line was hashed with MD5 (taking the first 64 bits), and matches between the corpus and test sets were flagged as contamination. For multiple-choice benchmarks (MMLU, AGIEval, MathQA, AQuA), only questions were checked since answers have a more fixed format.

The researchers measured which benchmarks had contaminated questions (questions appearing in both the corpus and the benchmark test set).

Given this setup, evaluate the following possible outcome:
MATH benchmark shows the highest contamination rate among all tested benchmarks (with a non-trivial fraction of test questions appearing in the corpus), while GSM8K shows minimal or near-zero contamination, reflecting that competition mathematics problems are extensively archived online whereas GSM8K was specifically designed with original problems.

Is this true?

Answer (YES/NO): YES